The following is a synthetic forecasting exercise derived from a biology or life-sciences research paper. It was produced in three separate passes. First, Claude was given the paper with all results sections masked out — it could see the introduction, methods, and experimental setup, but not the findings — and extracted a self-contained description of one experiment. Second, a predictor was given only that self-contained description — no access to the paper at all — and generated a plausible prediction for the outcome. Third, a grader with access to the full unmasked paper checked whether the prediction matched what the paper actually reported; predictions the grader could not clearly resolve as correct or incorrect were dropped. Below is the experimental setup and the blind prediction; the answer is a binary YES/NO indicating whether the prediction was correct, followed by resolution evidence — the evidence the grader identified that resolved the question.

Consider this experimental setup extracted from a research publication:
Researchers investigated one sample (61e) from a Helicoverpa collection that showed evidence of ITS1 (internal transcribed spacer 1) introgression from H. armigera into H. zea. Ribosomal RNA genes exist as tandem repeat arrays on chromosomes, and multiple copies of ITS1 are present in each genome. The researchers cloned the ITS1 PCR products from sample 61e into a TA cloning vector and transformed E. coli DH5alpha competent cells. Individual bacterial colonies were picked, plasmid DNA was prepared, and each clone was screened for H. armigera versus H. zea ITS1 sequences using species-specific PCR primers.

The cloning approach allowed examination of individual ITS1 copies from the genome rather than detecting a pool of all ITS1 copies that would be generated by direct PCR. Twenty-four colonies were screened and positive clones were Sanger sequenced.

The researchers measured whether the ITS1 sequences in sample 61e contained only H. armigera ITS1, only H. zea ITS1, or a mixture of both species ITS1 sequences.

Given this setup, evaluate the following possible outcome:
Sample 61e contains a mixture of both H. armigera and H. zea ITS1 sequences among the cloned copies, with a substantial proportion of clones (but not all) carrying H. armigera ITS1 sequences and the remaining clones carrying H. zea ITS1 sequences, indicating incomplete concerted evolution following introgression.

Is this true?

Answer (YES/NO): YES